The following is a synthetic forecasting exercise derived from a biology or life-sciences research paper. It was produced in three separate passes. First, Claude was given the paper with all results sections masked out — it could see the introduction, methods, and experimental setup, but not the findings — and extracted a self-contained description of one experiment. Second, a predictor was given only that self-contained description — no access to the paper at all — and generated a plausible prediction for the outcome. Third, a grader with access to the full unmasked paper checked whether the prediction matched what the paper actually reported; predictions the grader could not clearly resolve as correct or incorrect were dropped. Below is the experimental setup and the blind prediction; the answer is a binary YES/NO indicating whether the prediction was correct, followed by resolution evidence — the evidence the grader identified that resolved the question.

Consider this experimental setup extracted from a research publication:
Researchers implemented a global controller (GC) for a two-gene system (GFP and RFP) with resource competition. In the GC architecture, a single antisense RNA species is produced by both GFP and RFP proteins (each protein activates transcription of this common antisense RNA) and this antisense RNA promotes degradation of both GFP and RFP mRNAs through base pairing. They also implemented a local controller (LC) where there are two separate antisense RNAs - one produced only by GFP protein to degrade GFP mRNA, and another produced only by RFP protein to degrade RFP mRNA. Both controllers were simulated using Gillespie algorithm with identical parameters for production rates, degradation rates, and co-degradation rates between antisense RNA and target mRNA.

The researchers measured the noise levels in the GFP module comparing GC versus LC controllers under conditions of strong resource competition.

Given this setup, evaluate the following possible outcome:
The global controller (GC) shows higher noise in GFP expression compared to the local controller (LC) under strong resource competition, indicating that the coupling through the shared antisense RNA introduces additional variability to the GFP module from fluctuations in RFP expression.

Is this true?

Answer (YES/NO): YES